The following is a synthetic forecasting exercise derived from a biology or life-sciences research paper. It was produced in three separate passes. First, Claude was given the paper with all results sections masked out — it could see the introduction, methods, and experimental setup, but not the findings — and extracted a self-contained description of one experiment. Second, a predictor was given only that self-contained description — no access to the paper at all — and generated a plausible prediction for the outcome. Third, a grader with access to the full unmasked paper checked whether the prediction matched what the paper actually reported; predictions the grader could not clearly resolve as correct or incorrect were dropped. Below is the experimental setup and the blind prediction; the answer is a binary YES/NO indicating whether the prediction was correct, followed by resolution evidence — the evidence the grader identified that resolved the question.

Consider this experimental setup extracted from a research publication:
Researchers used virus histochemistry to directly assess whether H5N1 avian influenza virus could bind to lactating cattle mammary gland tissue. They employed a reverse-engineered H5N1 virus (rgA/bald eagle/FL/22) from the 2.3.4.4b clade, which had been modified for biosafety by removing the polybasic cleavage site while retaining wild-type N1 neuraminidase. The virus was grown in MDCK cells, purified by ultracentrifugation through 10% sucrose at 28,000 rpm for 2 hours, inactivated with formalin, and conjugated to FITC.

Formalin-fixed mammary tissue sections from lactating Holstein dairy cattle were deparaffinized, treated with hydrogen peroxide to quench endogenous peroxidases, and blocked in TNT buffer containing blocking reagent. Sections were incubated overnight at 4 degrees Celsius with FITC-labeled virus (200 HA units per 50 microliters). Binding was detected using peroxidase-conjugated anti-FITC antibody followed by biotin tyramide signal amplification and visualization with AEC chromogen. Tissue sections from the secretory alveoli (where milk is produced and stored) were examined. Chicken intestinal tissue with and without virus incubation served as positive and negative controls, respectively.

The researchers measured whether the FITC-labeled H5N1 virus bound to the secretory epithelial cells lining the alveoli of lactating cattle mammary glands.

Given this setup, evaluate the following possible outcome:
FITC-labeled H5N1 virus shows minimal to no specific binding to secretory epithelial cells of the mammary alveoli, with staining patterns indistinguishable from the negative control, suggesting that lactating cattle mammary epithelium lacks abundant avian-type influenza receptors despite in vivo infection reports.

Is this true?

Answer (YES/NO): NO